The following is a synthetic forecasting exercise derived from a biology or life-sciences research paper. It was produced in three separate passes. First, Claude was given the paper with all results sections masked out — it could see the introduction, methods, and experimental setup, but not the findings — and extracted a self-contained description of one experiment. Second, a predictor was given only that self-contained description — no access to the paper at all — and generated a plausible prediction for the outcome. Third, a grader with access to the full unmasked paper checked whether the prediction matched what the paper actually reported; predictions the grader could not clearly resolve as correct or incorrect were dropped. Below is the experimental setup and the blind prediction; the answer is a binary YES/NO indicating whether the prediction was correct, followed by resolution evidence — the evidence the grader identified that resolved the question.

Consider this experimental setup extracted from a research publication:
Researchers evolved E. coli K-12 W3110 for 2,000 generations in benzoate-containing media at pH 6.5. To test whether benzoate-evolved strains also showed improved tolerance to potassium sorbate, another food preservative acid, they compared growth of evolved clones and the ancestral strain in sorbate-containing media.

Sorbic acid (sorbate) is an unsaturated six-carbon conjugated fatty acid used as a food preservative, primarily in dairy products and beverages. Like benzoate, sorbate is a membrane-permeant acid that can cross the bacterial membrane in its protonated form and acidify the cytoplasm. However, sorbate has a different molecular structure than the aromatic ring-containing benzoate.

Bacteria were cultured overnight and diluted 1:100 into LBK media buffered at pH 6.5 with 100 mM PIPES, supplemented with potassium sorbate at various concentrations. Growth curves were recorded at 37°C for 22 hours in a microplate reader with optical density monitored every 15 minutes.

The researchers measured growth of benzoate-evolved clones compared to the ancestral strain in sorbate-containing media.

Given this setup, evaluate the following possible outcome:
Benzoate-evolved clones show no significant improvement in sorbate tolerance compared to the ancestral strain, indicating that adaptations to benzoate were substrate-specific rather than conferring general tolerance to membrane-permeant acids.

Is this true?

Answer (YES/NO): YES